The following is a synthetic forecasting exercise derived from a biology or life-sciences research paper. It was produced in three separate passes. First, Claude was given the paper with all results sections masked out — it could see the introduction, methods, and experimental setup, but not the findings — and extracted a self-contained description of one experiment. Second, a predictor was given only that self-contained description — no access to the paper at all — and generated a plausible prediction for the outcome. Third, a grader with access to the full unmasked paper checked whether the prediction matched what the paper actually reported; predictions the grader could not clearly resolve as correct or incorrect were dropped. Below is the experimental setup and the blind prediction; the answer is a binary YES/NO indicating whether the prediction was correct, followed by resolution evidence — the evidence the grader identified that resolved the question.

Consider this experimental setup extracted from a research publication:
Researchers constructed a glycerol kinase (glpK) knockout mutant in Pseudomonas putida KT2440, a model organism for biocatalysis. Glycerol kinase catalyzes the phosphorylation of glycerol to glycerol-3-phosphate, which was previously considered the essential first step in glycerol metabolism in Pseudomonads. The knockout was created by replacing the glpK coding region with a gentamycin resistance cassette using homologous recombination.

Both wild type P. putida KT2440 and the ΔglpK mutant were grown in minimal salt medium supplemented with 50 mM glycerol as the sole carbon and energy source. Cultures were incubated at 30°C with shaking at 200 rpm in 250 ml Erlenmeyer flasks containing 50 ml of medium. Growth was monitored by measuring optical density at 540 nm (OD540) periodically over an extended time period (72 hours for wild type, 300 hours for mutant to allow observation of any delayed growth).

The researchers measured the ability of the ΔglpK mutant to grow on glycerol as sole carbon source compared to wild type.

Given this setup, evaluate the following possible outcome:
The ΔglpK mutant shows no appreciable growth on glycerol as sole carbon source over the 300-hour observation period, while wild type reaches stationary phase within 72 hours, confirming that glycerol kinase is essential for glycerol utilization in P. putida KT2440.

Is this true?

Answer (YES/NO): NO